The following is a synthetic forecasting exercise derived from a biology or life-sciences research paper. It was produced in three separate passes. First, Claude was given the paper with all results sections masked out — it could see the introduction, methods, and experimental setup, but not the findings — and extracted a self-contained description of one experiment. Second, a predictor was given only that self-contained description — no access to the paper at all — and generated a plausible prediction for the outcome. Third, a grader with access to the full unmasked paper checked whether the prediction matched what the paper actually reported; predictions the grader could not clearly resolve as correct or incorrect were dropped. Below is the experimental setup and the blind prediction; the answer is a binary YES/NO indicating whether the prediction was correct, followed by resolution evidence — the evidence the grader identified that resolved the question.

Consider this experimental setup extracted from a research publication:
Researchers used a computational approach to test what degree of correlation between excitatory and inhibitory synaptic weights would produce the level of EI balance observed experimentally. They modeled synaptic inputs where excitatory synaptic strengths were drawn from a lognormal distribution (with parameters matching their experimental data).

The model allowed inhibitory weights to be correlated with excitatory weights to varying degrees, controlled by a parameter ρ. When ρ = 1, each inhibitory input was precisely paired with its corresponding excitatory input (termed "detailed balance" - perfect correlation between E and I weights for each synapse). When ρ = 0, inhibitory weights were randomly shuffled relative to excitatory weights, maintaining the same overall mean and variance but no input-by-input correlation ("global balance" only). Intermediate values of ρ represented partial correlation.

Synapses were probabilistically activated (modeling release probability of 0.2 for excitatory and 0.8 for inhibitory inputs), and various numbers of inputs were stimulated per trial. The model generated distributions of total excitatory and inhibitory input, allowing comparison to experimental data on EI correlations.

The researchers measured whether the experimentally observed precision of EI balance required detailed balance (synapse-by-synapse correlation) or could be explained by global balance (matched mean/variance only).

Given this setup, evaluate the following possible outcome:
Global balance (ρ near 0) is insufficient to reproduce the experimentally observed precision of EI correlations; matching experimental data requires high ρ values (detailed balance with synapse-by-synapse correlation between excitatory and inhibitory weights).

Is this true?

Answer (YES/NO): YES